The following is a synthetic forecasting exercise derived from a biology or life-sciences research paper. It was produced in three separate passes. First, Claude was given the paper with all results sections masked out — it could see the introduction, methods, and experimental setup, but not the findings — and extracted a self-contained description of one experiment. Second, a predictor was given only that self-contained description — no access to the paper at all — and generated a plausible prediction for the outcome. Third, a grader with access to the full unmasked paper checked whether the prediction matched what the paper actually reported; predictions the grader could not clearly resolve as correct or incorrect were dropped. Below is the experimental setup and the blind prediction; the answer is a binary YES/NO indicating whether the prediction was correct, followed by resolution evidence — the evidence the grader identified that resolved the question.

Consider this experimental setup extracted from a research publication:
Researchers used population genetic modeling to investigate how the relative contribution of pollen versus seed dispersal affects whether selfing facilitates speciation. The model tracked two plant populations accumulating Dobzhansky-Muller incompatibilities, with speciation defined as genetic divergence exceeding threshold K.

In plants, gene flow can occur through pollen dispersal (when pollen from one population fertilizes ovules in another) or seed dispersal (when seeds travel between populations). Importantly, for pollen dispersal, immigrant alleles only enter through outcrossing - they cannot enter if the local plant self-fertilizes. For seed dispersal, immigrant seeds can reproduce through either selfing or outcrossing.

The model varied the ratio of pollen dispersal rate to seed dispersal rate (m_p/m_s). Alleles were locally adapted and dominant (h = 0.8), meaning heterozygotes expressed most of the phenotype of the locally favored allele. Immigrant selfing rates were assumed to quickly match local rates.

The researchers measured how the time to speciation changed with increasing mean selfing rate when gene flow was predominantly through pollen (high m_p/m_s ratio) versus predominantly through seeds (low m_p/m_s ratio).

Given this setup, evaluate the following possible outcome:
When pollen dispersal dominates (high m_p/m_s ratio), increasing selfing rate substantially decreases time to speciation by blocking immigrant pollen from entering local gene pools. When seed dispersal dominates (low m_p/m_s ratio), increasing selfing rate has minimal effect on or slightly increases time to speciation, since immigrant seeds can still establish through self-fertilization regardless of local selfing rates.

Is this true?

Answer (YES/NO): NO